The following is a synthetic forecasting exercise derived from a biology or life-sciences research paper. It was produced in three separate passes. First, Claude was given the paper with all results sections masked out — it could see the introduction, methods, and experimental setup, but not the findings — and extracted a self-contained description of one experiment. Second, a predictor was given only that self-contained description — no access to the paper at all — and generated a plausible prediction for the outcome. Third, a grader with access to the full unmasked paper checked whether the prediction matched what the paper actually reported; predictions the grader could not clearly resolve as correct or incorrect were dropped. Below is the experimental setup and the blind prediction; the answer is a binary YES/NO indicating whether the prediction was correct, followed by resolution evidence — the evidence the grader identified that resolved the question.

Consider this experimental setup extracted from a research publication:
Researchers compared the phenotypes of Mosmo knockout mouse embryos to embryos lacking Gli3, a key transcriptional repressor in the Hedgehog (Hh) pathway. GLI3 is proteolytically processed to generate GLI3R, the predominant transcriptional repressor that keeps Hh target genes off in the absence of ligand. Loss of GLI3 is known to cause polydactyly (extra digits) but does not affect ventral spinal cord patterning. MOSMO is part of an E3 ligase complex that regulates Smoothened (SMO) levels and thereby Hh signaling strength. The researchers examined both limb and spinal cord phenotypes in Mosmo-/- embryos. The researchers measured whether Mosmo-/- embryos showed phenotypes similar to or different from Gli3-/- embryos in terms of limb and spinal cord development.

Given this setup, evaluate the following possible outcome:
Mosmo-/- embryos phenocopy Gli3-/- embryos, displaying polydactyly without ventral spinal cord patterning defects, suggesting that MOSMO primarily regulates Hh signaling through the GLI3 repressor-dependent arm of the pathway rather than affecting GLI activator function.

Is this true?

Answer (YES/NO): YES